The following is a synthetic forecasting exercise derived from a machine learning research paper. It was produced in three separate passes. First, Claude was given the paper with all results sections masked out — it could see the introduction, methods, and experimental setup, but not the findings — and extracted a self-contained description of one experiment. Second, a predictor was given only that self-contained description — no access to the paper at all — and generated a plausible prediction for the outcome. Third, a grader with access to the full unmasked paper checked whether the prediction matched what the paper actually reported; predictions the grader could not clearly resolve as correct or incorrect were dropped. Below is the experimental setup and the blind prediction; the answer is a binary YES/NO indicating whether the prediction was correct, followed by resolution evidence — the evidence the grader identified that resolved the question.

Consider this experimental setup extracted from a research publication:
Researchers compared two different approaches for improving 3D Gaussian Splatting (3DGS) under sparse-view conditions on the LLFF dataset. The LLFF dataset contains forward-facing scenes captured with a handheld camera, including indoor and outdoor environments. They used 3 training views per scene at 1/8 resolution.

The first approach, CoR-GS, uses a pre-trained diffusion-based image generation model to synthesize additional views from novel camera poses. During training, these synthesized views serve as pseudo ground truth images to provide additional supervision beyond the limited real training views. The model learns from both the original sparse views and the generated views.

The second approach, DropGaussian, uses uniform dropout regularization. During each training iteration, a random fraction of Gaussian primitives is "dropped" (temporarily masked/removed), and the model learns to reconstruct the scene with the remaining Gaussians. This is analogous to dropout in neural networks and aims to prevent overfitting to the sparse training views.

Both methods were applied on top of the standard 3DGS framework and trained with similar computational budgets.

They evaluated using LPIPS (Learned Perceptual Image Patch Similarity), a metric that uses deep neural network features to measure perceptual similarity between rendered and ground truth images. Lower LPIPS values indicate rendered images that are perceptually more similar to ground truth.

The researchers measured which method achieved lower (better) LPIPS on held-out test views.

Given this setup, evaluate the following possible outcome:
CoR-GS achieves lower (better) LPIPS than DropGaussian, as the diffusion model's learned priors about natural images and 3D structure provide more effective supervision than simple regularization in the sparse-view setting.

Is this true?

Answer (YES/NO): YES